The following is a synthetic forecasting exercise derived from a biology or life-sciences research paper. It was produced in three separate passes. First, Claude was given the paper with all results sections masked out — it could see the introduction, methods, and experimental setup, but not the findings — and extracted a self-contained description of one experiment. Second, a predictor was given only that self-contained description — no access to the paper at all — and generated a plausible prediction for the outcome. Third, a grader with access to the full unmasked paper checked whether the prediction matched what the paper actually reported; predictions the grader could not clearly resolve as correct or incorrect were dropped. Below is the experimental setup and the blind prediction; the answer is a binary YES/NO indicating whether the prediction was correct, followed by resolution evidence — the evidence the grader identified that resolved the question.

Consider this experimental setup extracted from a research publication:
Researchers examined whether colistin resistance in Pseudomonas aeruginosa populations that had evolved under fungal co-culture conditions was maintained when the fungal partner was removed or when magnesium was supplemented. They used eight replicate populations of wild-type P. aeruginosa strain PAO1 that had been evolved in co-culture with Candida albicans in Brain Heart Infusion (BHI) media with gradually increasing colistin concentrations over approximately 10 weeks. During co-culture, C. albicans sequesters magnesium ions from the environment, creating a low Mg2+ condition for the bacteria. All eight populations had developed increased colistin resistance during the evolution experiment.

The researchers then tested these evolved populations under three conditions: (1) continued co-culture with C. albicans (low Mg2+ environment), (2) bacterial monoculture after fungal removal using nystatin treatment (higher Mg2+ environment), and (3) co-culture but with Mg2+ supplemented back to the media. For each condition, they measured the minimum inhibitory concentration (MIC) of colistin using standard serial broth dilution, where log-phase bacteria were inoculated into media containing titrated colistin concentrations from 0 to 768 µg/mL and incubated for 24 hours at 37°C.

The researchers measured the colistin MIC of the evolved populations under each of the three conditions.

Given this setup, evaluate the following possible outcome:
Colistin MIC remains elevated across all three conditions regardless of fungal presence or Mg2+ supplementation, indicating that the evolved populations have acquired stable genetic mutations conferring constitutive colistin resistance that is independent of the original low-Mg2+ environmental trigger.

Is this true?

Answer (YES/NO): NO